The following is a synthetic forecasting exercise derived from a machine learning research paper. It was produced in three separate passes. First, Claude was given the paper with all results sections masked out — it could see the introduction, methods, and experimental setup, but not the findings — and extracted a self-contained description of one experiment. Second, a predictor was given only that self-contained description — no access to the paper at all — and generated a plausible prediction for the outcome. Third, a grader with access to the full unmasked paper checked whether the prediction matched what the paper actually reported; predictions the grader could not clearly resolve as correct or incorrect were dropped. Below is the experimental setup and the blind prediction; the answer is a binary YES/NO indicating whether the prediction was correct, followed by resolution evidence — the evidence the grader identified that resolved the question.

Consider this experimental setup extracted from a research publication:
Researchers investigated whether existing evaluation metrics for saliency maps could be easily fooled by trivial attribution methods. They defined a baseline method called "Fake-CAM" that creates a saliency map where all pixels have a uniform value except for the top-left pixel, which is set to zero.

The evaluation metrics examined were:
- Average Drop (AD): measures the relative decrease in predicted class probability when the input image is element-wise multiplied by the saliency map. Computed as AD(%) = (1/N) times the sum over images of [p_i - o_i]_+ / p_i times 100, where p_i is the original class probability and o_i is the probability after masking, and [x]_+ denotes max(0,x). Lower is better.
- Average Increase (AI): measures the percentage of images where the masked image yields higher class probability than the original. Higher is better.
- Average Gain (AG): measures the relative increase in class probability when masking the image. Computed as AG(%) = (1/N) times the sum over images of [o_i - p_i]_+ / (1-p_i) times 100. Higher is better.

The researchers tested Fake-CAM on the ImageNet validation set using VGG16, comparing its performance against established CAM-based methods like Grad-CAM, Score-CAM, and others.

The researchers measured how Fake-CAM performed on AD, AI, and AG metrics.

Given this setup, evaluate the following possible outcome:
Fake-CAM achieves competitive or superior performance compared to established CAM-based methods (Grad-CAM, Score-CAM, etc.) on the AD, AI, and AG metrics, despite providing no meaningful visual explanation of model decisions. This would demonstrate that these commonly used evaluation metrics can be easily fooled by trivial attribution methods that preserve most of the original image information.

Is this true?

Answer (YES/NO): NO